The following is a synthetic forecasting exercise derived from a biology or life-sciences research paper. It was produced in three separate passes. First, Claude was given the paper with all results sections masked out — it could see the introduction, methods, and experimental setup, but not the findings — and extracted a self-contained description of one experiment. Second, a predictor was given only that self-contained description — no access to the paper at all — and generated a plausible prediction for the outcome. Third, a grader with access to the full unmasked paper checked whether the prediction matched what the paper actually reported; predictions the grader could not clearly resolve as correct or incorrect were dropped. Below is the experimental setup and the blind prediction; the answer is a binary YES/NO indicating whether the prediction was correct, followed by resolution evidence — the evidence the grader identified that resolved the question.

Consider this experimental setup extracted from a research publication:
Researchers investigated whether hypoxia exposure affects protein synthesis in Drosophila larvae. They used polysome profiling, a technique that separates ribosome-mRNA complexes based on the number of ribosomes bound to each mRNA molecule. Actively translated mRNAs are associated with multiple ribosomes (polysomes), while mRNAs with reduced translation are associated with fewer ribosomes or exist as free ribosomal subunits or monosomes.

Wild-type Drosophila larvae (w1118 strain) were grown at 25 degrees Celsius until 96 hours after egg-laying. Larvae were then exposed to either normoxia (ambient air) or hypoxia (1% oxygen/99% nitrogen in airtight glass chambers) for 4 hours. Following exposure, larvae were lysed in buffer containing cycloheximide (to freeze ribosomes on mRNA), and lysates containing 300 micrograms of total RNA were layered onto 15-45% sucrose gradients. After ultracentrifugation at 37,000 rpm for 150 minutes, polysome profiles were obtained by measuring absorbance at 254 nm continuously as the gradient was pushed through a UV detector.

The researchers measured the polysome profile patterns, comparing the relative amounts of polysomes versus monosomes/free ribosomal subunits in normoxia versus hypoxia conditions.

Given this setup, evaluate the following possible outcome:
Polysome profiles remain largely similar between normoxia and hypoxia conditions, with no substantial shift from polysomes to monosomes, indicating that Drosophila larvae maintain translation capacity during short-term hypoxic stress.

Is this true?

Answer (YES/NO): NO